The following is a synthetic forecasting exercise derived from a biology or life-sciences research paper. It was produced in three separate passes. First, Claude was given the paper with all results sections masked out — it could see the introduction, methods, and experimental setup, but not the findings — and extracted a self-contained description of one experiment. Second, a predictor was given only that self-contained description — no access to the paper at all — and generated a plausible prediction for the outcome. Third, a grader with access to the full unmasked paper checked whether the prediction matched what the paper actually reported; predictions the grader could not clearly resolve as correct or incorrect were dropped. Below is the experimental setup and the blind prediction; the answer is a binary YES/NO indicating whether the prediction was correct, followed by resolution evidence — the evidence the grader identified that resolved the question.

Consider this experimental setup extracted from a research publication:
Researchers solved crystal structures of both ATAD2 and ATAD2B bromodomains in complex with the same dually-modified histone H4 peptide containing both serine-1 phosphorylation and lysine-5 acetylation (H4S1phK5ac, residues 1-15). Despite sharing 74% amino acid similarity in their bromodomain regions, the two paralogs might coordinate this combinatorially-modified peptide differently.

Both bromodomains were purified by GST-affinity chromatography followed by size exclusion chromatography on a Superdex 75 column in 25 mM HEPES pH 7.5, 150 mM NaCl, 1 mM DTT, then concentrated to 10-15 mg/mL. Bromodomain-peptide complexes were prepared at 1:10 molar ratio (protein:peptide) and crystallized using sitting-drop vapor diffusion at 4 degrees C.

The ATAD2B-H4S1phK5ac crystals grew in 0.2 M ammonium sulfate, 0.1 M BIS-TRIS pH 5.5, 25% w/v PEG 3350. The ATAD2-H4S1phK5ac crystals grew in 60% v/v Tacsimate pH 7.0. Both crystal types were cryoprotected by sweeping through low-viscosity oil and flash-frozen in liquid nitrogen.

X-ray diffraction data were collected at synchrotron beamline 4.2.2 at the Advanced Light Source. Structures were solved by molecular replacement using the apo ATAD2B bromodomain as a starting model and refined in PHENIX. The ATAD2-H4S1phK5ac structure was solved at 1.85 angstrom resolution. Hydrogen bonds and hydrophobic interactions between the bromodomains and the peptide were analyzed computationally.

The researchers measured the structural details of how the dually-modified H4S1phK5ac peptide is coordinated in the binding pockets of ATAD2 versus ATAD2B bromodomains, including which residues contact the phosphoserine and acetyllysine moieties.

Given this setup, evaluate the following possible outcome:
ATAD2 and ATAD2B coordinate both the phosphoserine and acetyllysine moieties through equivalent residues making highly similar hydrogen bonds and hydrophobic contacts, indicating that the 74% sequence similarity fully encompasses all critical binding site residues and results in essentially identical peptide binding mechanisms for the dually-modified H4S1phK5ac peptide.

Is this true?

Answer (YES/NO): NO